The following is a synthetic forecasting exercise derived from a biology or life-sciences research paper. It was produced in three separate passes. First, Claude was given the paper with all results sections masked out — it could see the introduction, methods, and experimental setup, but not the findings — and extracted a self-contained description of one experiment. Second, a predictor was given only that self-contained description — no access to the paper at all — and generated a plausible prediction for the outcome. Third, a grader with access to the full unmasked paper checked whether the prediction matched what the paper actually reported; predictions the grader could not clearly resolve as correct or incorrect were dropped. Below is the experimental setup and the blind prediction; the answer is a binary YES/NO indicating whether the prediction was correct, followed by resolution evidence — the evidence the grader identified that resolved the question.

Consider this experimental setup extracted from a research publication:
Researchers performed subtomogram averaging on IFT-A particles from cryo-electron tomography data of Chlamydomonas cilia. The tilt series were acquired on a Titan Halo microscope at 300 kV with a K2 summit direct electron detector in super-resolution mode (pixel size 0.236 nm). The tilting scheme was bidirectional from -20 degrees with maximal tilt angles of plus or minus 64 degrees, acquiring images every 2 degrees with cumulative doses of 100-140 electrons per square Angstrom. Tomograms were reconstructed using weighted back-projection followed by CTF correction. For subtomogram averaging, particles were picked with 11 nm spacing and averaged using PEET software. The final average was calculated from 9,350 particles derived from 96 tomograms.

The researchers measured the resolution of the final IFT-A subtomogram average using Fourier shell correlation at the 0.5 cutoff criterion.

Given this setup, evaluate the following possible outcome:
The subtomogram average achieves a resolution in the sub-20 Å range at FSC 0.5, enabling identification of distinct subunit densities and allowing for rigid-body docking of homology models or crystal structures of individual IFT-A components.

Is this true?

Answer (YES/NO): NO